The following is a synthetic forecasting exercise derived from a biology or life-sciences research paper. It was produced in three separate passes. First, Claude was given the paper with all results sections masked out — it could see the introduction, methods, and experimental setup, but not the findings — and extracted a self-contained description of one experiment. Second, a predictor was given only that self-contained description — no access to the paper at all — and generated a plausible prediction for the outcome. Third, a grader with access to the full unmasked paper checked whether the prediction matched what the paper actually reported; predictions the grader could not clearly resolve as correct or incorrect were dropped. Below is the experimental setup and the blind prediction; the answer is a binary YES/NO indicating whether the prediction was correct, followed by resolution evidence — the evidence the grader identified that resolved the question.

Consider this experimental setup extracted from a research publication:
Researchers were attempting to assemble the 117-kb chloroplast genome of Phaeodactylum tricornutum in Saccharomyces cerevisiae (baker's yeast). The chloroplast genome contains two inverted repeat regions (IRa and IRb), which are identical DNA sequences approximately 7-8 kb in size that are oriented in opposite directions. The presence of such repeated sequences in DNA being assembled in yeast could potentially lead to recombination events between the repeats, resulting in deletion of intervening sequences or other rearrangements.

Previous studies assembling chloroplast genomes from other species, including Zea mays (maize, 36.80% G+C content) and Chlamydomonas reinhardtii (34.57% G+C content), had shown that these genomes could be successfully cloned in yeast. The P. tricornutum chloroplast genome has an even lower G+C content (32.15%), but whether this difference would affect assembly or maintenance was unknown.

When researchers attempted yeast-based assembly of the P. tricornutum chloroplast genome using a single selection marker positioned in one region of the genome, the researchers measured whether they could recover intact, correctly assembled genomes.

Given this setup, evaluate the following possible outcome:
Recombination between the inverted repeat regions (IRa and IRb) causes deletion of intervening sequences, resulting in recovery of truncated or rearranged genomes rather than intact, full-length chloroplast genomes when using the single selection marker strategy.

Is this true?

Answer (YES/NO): NO